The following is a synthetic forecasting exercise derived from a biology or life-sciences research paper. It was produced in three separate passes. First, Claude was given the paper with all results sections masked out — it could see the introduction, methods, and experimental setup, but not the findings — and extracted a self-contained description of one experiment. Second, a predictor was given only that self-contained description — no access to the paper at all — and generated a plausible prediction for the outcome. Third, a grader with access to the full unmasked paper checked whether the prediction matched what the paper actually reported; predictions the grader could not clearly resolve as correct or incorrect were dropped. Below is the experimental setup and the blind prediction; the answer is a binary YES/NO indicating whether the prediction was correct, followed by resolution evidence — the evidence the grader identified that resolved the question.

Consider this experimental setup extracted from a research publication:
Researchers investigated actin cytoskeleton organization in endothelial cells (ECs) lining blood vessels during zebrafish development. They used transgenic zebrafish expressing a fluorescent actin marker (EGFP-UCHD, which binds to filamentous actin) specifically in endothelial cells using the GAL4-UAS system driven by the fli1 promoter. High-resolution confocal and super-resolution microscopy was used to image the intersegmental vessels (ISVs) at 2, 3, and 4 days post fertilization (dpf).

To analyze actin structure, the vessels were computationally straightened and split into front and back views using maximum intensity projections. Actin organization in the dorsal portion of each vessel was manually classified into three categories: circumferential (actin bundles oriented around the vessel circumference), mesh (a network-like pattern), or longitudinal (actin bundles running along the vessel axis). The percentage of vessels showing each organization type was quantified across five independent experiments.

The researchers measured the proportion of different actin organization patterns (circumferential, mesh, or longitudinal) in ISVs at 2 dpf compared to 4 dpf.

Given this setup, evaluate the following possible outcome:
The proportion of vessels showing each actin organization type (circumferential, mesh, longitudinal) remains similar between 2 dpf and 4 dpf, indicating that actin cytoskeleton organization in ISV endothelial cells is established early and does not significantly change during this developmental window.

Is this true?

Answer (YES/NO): NO